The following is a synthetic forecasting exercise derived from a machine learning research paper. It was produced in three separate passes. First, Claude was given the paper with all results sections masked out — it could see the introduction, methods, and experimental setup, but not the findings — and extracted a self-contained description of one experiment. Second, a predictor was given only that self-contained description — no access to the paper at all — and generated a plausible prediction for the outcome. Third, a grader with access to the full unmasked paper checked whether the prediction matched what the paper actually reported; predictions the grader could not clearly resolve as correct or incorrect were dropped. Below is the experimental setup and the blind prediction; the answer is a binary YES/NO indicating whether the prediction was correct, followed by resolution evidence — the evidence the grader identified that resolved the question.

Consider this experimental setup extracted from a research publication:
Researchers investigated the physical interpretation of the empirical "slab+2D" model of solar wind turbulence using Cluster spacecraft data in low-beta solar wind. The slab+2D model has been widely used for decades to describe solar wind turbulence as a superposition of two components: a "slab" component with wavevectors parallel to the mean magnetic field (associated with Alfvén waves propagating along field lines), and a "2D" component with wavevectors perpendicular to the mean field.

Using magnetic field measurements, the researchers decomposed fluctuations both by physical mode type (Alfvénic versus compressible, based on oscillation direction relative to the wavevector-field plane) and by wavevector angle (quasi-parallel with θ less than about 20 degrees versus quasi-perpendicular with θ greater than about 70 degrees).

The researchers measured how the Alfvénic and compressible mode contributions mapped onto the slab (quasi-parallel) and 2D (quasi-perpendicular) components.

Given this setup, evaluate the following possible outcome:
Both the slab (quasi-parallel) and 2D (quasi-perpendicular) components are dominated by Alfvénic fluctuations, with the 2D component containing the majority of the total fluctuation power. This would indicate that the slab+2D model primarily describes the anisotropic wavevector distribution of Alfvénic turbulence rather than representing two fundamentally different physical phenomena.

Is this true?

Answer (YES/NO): NO